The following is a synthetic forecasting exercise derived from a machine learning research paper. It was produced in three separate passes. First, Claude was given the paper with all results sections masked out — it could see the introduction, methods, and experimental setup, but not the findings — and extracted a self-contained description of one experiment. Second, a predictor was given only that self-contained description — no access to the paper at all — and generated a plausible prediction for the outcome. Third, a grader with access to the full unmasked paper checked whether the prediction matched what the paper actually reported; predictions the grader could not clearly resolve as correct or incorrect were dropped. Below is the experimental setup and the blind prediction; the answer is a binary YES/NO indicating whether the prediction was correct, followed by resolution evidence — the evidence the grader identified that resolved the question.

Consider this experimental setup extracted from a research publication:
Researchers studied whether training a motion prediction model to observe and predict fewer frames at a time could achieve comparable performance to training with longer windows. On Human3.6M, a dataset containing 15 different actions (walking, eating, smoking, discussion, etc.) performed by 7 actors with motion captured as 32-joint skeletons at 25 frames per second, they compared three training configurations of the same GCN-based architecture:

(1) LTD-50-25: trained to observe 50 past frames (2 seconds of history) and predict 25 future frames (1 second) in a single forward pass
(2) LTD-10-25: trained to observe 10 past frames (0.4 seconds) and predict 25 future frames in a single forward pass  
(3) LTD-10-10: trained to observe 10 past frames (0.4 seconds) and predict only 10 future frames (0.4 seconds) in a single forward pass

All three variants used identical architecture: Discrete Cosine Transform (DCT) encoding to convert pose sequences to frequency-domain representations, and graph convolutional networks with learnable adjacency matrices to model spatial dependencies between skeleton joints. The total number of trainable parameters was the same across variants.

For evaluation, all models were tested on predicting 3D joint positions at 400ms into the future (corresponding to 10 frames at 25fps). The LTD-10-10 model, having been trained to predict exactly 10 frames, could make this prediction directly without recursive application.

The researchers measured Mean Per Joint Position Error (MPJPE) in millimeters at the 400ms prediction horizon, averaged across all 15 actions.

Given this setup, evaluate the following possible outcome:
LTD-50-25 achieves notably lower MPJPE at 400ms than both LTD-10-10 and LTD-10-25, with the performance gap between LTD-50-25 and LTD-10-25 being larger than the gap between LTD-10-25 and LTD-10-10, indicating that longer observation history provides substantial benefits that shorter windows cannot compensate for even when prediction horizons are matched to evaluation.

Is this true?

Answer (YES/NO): NO